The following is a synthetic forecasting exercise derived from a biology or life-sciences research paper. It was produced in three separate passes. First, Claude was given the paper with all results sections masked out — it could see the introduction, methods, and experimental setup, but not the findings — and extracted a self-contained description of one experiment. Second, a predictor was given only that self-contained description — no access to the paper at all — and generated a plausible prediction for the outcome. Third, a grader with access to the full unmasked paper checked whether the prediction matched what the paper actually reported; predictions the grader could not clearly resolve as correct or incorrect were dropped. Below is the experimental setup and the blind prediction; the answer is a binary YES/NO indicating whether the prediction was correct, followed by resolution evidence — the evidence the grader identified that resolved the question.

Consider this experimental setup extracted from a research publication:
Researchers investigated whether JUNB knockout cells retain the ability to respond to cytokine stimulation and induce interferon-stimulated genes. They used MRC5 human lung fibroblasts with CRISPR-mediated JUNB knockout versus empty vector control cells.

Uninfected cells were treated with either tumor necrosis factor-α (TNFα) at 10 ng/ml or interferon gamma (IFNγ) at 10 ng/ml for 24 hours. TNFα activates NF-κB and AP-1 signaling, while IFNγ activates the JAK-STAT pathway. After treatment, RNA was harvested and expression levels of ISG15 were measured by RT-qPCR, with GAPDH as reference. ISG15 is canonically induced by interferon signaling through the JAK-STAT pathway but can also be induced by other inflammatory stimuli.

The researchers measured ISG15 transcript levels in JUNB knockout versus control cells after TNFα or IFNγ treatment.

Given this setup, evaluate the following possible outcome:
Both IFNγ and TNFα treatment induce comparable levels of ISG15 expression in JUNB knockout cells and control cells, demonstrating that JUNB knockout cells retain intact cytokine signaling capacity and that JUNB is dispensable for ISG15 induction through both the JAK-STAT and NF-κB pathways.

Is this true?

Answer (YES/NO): YES